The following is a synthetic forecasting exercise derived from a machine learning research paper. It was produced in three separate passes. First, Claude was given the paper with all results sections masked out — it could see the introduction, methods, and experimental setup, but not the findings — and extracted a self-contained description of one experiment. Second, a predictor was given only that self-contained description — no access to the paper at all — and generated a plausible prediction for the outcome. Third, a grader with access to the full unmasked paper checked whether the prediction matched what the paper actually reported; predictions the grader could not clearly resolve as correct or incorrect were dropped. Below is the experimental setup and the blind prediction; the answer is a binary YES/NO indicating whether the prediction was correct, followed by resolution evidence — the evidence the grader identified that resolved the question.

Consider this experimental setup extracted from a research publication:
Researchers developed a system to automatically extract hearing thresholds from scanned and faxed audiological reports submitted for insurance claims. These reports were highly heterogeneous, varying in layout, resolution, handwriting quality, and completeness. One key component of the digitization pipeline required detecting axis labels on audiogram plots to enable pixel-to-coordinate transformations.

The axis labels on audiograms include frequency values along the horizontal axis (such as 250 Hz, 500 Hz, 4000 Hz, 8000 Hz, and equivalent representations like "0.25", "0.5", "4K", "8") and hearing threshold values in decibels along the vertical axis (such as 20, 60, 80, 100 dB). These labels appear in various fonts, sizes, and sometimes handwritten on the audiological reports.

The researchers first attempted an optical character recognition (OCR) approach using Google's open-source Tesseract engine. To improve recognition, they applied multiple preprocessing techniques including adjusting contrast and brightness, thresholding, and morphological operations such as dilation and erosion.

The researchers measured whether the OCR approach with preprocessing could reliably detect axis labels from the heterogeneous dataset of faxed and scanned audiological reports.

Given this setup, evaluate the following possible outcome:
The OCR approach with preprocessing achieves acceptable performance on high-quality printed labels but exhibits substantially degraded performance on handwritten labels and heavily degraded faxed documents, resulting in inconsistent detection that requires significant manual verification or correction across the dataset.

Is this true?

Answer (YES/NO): NO